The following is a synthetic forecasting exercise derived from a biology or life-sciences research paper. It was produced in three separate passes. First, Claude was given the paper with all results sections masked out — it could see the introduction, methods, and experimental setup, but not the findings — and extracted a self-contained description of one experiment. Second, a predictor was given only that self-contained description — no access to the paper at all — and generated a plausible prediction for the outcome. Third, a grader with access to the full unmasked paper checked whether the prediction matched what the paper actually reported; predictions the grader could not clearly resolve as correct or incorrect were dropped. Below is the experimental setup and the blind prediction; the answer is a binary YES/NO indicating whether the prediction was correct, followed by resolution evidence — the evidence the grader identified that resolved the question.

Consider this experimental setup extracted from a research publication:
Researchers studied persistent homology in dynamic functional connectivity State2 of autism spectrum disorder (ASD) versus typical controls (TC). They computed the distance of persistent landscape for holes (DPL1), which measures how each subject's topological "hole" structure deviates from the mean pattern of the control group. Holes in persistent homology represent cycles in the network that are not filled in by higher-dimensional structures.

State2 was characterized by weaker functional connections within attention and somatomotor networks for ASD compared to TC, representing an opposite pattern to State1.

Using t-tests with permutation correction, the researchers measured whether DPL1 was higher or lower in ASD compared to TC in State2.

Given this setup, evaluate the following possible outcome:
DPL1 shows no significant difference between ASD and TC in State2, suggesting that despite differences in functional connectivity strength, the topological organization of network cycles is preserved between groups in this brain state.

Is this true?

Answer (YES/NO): NO